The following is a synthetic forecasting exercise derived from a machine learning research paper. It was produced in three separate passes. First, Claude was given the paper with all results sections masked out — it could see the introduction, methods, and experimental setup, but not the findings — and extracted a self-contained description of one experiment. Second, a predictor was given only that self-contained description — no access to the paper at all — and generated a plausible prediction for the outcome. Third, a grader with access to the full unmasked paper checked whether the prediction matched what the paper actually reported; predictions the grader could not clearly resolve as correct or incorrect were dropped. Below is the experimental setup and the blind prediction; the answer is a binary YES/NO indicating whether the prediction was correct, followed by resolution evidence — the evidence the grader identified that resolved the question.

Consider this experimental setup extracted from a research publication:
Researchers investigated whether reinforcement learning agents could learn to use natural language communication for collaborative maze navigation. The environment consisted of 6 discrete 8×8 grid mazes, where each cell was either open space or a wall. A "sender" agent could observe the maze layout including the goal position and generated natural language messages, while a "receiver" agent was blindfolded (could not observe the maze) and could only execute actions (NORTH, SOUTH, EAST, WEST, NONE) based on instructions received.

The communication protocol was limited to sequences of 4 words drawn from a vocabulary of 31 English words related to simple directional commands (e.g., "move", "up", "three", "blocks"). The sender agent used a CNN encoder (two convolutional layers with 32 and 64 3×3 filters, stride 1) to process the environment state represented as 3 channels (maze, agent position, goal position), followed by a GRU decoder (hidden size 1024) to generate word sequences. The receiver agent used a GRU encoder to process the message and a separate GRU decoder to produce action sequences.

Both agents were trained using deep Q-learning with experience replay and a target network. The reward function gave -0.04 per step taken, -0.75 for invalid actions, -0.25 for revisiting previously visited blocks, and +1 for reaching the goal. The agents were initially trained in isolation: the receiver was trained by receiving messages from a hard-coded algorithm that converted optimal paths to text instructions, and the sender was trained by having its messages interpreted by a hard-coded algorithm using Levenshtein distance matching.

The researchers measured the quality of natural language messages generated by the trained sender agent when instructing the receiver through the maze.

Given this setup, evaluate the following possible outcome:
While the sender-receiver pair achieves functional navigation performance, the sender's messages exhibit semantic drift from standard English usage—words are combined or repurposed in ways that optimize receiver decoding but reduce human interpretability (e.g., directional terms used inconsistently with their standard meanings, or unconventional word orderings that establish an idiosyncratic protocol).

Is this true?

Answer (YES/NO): NO